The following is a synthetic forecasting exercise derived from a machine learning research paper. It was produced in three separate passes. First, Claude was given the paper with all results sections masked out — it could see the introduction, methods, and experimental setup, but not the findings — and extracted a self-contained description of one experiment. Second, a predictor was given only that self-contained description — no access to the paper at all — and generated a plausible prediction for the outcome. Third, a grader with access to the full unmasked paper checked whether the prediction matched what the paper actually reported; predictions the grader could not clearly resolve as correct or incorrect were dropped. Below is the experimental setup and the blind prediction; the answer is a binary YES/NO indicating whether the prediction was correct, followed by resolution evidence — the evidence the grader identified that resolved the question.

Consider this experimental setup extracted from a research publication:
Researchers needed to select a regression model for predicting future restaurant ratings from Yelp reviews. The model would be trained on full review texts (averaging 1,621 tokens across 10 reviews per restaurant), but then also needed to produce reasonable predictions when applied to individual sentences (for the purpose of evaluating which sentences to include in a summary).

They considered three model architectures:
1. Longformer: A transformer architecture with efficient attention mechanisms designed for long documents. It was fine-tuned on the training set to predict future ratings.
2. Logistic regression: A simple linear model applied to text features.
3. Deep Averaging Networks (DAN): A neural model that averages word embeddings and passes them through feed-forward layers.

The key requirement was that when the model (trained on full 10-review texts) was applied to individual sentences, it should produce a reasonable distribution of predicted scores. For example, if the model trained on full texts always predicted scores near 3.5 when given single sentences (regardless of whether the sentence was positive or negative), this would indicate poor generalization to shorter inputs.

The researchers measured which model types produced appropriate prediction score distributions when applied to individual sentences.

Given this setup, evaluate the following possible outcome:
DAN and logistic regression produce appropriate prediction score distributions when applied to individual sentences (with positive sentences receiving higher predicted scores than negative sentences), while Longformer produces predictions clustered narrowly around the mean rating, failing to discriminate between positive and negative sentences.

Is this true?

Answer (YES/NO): NO